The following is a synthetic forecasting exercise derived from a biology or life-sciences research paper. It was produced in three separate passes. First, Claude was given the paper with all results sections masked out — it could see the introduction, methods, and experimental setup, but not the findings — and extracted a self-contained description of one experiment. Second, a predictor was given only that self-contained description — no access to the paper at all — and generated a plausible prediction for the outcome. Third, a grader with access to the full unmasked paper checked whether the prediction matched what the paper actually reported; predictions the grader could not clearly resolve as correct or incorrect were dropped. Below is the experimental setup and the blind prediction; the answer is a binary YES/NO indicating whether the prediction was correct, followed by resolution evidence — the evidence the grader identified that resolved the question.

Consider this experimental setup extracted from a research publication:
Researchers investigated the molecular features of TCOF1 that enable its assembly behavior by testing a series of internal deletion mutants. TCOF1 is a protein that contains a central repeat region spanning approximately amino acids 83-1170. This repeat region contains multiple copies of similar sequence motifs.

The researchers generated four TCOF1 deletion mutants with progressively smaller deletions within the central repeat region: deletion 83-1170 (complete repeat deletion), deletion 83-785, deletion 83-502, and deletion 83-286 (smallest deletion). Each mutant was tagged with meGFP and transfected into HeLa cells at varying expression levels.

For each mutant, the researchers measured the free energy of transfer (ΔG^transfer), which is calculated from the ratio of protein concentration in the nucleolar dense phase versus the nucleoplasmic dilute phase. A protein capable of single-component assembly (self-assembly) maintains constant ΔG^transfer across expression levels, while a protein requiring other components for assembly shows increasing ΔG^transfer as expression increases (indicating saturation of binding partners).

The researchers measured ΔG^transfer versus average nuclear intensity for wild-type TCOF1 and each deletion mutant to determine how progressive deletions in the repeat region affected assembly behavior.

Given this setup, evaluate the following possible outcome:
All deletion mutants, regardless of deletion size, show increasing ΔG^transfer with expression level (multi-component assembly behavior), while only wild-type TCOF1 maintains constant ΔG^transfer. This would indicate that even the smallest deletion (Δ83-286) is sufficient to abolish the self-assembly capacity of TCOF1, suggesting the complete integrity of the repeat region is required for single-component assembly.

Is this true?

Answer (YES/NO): NO